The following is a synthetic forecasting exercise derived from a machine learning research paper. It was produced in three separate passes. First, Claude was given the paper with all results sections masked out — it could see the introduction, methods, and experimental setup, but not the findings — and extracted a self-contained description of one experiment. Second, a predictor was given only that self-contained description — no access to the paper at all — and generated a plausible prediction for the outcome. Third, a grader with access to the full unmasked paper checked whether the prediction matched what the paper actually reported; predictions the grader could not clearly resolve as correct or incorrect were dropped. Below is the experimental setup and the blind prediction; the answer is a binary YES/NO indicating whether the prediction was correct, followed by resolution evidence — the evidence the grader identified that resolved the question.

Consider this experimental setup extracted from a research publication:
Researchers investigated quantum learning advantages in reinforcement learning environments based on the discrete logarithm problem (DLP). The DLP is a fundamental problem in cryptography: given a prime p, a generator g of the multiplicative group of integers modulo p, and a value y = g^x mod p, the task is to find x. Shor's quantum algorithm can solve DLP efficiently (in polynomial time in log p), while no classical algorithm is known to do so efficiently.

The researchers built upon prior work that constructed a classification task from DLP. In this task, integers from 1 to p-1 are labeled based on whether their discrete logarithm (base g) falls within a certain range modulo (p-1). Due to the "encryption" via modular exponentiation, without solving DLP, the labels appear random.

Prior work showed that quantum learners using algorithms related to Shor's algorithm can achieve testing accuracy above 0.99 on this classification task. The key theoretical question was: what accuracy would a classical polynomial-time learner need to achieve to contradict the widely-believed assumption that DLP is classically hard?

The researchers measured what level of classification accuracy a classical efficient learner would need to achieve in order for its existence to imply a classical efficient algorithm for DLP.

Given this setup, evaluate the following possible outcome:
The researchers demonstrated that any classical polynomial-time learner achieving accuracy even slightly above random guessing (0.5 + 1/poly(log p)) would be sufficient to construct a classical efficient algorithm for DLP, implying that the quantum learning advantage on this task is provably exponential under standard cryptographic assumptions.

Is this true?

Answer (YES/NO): YES